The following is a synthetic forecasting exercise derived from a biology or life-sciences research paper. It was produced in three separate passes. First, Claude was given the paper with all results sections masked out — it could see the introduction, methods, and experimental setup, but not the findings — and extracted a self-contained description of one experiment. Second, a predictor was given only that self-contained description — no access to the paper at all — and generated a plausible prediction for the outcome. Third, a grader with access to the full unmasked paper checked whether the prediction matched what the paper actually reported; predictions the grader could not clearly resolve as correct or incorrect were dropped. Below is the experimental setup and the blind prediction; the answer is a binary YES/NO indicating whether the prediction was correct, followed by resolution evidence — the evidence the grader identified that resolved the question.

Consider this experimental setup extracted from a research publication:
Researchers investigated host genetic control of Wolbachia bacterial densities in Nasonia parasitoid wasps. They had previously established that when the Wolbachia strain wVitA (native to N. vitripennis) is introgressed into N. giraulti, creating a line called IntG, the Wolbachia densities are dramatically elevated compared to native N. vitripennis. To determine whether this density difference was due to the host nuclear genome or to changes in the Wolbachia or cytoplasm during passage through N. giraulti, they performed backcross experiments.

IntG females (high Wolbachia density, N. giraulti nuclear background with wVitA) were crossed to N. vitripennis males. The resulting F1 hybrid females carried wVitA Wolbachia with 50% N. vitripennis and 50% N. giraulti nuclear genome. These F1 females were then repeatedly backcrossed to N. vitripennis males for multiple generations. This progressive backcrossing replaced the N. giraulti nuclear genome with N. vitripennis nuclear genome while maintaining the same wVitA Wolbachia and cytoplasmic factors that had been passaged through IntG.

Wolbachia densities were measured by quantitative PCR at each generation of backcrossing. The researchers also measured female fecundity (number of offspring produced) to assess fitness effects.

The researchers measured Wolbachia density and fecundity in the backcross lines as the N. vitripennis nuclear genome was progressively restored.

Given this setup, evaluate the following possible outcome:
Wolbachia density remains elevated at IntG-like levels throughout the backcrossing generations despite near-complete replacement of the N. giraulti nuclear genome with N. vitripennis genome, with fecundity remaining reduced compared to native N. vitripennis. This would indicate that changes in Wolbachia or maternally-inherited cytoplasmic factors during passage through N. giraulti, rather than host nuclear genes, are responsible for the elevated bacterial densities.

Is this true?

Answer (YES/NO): NO